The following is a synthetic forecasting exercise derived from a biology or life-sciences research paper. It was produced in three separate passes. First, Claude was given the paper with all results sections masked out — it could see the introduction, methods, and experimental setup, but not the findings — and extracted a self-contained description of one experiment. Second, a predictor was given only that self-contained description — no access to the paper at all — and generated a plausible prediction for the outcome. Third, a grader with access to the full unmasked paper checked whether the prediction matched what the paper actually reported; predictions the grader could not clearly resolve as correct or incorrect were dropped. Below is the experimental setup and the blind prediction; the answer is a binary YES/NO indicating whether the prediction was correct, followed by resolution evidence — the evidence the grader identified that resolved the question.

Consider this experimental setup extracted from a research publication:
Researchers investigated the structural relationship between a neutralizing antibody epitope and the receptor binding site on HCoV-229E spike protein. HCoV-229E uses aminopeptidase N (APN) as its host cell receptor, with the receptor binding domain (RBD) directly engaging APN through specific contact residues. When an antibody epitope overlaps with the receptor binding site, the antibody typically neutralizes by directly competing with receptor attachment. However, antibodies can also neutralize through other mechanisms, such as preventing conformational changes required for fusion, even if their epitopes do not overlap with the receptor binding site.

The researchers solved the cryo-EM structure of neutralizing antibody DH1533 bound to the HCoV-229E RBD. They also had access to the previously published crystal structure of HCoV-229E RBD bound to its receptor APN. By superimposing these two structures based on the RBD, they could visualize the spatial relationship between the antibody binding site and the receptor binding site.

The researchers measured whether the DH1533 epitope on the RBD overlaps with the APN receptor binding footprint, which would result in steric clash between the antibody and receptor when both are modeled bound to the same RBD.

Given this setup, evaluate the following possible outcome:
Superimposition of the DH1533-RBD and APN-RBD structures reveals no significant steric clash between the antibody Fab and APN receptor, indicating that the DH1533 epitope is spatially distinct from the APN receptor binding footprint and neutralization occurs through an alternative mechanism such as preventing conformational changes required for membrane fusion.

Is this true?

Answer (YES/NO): NO